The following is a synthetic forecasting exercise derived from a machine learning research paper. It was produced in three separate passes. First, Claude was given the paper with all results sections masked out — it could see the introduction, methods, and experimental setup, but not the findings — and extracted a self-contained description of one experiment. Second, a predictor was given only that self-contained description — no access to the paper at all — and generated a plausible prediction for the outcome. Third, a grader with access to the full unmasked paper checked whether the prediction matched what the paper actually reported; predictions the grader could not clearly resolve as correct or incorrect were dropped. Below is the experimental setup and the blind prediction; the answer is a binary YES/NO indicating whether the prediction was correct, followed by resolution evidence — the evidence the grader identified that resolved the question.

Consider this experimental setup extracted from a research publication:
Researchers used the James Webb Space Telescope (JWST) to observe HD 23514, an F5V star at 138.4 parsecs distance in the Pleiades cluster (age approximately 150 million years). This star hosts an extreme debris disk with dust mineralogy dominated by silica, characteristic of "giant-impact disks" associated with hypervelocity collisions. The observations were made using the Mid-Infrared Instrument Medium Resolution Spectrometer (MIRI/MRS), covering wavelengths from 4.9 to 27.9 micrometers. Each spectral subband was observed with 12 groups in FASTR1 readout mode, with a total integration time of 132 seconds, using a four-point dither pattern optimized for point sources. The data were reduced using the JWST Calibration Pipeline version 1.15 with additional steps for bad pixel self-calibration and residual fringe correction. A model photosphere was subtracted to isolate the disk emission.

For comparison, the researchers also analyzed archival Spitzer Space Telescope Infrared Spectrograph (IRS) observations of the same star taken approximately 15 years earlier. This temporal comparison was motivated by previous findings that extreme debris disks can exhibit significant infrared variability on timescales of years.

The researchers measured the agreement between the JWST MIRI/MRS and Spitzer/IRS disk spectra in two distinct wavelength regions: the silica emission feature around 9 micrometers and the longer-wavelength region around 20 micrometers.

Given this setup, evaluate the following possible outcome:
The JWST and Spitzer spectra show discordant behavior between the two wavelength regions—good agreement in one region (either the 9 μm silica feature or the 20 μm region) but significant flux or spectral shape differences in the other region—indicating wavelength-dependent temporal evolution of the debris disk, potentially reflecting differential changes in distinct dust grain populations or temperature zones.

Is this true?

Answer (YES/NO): YES